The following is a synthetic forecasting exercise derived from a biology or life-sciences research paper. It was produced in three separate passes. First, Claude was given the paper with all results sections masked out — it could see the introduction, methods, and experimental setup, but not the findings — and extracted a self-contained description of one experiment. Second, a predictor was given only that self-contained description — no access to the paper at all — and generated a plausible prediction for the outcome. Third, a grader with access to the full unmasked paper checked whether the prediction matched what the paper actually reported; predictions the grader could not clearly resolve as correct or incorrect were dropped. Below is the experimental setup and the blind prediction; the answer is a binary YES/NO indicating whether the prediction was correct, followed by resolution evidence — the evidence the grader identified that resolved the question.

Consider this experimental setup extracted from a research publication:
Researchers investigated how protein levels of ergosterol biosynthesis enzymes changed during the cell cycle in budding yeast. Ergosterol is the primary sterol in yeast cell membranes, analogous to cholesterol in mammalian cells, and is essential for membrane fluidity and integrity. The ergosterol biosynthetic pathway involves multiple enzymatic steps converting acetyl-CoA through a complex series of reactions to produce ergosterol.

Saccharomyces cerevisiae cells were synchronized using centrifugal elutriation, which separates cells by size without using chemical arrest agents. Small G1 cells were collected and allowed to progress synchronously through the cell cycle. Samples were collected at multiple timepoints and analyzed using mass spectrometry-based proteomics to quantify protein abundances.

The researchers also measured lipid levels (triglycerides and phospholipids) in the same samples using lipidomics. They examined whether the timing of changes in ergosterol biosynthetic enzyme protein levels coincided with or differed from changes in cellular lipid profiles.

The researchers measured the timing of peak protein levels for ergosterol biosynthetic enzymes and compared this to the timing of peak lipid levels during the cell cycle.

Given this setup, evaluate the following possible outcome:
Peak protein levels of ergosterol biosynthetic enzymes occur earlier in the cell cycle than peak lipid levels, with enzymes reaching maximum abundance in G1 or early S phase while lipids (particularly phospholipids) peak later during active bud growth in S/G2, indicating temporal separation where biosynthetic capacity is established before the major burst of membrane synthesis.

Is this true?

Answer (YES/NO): NO